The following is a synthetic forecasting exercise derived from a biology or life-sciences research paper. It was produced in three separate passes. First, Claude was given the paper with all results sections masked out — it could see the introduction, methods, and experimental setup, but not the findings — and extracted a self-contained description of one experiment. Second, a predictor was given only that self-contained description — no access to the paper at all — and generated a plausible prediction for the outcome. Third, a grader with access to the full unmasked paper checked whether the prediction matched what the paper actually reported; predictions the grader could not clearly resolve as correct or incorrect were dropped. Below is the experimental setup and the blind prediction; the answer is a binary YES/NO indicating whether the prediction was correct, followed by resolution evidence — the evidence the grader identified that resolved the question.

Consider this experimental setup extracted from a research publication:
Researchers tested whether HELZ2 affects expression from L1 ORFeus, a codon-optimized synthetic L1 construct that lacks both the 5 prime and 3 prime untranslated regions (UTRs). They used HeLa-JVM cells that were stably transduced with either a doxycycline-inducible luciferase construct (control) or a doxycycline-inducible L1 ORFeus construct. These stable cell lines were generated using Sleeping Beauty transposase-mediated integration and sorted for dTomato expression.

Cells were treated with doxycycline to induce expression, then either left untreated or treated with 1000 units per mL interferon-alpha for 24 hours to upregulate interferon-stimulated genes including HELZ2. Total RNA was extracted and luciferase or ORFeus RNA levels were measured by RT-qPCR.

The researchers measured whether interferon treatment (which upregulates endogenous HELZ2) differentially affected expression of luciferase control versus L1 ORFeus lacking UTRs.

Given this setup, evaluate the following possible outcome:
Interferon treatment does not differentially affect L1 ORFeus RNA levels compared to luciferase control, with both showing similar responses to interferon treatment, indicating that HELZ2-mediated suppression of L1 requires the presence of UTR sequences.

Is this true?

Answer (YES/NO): YES